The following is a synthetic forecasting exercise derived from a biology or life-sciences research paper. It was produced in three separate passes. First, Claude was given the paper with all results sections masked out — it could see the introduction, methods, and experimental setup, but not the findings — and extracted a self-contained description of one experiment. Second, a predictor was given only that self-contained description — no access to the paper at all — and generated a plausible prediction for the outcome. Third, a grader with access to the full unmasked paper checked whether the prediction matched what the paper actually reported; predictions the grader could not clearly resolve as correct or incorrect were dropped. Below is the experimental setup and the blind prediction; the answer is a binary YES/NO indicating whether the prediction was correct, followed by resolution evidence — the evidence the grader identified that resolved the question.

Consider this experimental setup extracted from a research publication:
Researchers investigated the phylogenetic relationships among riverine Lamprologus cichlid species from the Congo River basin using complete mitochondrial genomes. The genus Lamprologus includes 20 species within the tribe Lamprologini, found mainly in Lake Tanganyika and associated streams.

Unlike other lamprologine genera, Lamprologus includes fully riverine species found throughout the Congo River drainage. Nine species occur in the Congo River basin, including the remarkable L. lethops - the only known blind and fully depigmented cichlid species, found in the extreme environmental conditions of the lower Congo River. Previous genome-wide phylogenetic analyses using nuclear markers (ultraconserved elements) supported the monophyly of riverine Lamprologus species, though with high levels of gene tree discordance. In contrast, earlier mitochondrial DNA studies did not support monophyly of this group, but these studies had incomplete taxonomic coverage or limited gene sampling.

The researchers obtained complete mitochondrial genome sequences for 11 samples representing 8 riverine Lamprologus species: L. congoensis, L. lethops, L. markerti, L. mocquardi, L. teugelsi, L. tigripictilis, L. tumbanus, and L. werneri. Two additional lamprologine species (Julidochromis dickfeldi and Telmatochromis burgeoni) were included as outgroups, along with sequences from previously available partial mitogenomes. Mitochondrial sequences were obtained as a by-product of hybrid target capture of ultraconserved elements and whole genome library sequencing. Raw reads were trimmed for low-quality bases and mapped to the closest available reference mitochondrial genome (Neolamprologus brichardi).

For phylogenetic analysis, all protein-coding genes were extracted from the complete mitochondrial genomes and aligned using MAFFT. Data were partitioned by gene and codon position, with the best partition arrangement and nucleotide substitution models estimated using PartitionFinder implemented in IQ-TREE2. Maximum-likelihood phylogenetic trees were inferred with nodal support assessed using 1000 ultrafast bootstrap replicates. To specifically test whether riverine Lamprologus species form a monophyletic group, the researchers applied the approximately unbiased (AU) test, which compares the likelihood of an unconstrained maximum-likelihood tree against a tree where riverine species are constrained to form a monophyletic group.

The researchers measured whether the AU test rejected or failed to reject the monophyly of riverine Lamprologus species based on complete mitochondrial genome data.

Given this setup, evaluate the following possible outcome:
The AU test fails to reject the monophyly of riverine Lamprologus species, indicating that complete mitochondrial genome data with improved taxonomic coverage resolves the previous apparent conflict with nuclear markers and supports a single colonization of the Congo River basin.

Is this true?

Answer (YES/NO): NO